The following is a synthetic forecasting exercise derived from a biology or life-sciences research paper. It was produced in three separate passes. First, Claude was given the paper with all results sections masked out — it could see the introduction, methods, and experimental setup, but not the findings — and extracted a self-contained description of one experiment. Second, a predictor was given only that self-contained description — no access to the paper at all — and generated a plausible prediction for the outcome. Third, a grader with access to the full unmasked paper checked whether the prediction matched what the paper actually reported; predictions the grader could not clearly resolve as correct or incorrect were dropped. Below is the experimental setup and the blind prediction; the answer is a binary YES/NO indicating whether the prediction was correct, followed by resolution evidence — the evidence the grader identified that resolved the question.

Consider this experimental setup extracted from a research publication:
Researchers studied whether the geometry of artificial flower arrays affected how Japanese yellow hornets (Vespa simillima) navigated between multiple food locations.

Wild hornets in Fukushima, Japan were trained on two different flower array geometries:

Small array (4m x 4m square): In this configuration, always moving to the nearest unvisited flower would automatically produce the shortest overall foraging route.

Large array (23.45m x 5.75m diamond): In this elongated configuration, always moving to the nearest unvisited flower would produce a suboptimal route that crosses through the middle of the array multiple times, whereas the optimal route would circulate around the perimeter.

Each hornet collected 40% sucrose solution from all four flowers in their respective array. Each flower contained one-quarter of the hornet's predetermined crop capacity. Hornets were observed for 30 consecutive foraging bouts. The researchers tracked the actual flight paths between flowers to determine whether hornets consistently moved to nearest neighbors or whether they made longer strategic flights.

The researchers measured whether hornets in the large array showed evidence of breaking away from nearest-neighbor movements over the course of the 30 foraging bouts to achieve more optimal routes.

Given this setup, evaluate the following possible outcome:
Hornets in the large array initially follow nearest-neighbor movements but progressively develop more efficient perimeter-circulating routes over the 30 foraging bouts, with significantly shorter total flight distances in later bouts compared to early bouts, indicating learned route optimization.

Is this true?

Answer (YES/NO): NO